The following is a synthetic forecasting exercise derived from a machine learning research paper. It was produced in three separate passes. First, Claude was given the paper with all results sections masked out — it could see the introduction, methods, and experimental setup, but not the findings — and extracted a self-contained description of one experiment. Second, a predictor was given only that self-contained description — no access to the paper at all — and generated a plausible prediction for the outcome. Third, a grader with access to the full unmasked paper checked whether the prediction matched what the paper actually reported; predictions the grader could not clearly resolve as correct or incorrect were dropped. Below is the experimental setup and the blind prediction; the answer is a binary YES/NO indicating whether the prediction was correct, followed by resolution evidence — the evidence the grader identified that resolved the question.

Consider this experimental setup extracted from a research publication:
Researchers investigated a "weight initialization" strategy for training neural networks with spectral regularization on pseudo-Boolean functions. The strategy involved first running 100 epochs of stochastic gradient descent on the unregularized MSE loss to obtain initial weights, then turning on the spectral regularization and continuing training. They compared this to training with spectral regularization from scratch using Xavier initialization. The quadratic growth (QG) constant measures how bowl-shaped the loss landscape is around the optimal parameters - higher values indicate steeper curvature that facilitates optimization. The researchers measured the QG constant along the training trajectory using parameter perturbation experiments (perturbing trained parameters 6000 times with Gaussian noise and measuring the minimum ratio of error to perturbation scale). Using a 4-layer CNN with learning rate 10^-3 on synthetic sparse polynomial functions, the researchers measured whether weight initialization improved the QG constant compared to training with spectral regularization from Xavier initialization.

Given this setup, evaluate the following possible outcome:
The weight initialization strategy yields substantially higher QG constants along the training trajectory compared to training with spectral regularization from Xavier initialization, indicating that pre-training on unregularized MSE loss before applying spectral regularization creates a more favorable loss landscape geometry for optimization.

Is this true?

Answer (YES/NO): YES